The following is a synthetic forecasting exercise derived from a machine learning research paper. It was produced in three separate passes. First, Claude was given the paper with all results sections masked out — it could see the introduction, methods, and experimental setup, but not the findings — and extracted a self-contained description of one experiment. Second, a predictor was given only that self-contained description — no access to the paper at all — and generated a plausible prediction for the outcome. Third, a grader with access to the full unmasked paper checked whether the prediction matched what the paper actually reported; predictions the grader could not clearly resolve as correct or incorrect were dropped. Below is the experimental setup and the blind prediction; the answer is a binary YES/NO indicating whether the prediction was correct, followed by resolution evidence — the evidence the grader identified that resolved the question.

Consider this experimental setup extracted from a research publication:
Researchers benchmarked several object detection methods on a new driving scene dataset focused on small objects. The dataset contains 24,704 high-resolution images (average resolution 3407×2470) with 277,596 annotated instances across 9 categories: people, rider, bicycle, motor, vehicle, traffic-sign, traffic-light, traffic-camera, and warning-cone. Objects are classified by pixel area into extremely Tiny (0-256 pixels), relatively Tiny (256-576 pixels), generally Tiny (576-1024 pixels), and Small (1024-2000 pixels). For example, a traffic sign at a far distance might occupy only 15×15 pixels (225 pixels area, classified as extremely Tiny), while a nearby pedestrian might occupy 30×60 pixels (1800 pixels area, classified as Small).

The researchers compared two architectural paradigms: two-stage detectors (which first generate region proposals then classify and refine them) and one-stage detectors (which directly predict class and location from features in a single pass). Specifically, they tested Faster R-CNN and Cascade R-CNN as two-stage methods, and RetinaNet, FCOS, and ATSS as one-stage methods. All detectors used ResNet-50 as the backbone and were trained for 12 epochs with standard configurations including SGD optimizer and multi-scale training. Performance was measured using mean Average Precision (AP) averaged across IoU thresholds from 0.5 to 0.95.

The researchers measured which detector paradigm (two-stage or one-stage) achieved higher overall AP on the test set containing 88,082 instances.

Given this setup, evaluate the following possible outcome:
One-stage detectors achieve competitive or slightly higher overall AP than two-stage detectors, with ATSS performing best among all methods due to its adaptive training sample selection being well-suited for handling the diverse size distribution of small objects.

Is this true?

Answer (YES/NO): NO